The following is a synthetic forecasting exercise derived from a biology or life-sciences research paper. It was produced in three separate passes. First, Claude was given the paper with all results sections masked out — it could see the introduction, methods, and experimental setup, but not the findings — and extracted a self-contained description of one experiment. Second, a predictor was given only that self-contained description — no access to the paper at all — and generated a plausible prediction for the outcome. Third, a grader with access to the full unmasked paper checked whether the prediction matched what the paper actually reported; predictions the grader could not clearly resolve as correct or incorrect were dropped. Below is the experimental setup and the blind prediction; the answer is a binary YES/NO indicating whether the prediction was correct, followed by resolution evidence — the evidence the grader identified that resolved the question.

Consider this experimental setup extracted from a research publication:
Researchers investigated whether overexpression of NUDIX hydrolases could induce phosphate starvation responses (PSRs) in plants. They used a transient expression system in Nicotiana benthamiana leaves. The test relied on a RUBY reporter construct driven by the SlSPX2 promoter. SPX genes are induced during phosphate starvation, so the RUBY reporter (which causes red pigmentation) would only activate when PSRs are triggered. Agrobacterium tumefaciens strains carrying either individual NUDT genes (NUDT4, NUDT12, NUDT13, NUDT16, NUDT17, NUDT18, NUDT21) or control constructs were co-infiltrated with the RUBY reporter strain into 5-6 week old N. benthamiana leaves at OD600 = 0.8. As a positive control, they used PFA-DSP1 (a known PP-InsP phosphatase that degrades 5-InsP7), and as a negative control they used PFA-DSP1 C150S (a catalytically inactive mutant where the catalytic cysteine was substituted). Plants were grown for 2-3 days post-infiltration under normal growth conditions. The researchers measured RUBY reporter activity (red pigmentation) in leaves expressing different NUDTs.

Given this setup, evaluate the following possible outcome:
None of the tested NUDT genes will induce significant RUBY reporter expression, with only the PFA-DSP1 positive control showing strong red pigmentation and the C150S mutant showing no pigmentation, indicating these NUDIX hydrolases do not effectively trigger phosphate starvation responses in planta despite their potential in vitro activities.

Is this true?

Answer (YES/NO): NO